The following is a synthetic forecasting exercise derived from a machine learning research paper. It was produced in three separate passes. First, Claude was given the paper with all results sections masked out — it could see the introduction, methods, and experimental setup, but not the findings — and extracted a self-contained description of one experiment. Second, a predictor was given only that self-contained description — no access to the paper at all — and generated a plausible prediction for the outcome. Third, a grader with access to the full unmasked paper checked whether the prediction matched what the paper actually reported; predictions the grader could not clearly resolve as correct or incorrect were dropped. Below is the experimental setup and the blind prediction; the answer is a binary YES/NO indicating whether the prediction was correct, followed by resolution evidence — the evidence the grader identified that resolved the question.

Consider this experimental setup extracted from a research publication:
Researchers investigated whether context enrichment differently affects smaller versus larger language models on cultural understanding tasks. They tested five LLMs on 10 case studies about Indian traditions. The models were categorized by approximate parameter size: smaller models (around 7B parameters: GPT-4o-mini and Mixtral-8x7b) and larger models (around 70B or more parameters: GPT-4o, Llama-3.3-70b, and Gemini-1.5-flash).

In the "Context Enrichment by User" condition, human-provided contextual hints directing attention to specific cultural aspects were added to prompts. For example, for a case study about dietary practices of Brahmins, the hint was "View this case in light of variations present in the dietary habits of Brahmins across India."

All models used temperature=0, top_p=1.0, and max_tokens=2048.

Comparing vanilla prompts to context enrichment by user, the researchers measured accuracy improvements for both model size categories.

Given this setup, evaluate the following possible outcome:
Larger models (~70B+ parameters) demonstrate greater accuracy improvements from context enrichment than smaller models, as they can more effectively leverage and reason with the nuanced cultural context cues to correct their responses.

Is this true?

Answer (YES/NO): YES